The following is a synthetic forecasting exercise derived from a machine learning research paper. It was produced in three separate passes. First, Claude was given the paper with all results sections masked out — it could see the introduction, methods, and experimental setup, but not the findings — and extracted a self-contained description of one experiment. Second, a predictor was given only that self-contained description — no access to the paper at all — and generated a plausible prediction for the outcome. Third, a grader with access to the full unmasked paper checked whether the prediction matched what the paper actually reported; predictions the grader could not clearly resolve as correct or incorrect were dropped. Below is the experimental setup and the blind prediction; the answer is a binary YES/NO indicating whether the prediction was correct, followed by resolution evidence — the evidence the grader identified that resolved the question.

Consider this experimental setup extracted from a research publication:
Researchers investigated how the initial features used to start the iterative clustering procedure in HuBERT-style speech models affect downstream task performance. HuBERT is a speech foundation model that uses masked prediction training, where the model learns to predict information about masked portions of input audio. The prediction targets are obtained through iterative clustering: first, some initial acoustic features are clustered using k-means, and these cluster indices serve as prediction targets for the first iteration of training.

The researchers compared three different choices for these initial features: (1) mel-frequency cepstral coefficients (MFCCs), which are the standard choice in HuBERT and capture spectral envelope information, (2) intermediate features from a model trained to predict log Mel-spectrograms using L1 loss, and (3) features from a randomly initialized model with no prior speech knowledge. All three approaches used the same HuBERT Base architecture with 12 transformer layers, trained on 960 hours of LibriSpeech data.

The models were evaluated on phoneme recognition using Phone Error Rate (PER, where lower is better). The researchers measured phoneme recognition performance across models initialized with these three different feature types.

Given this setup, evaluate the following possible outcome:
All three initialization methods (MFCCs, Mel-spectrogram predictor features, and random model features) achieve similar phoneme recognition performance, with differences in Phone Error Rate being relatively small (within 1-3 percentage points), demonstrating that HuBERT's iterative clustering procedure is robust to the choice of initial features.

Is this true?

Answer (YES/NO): NO